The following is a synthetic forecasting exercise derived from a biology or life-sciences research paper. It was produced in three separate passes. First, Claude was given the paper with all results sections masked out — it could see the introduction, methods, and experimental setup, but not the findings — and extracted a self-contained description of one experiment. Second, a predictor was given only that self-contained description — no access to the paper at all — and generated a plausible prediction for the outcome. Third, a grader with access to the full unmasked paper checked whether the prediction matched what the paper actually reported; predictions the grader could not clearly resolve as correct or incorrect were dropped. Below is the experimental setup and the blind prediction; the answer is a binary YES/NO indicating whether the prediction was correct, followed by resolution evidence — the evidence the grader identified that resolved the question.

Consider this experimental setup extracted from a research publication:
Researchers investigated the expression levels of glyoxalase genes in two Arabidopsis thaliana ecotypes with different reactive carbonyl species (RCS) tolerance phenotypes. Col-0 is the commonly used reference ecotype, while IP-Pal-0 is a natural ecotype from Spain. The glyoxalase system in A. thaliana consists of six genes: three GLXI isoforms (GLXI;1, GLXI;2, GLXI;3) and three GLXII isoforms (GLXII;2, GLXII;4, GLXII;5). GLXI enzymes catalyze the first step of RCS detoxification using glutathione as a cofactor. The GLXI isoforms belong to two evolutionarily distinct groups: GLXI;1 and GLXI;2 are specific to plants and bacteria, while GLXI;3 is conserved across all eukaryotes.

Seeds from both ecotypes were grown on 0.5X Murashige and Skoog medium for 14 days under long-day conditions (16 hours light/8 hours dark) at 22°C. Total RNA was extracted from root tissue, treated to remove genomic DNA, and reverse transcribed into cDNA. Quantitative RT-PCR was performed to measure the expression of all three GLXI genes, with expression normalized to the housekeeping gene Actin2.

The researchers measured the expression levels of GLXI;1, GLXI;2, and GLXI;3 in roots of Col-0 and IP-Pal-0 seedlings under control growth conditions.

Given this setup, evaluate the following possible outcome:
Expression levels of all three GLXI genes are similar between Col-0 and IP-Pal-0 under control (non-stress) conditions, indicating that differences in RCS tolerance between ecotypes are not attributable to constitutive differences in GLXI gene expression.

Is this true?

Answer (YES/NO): NO